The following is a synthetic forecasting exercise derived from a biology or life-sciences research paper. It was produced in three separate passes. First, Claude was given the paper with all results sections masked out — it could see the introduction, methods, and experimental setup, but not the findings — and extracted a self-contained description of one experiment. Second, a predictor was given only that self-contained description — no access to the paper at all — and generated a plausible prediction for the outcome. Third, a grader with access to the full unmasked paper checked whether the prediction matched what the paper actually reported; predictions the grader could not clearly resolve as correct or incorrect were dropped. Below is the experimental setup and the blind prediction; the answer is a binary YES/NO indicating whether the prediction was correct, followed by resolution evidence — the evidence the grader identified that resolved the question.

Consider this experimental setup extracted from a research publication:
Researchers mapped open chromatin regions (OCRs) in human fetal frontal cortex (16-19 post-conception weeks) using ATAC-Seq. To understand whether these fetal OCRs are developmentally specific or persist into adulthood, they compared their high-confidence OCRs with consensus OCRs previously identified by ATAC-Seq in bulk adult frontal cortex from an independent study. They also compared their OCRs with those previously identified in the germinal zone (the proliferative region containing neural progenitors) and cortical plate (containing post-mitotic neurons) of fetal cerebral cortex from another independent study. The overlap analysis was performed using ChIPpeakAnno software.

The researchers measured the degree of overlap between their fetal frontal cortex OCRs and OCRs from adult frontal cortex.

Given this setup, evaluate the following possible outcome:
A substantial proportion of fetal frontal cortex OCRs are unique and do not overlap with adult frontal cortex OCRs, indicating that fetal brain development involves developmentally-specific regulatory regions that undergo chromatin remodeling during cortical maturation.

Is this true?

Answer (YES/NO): YES